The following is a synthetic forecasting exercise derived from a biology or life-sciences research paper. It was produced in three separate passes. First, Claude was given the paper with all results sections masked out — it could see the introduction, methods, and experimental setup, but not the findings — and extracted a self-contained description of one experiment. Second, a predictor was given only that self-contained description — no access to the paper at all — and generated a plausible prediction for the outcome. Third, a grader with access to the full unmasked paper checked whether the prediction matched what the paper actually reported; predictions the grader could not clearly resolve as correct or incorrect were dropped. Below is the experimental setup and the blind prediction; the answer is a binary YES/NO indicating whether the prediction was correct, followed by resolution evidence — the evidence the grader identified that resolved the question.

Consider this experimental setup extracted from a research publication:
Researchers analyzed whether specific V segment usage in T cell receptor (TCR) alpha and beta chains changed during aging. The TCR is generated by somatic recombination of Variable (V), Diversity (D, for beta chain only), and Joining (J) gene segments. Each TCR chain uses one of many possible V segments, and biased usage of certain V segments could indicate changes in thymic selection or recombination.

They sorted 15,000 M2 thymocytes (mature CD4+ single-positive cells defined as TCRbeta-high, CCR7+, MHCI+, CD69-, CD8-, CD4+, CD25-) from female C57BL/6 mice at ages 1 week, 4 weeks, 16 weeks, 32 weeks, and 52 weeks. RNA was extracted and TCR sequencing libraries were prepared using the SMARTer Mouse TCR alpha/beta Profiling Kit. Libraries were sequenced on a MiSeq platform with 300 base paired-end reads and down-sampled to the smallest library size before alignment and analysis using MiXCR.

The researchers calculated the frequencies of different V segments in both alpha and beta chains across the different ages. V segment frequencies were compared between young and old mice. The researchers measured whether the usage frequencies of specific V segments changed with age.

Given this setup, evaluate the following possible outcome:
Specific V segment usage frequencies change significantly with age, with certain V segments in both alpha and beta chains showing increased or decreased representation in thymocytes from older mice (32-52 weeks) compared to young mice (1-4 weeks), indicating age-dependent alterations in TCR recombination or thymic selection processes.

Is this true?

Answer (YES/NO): NO